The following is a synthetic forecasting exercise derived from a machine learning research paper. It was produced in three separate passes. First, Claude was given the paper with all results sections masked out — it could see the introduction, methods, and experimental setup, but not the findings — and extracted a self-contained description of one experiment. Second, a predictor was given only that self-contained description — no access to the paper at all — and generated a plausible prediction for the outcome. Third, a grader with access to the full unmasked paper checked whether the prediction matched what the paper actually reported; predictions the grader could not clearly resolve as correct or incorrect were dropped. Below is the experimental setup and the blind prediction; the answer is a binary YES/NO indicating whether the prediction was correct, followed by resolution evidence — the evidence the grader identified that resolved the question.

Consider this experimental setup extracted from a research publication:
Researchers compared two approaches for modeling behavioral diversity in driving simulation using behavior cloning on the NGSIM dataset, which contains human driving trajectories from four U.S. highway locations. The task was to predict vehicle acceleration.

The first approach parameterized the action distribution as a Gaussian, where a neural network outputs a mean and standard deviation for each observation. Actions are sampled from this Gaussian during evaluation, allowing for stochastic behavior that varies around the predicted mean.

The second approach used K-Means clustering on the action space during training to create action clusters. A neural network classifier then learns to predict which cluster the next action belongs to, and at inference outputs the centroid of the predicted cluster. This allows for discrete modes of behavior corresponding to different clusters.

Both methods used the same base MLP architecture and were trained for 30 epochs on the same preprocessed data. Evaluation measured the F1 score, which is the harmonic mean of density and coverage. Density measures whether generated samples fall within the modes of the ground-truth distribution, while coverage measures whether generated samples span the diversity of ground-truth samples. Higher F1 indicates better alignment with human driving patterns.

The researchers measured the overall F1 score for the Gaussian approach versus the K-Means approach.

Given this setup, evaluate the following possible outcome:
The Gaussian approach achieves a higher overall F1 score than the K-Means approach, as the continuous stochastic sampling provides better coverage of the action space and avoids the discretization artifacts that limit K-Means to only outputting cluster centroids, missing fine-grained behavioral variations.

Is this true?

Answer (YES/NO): NO